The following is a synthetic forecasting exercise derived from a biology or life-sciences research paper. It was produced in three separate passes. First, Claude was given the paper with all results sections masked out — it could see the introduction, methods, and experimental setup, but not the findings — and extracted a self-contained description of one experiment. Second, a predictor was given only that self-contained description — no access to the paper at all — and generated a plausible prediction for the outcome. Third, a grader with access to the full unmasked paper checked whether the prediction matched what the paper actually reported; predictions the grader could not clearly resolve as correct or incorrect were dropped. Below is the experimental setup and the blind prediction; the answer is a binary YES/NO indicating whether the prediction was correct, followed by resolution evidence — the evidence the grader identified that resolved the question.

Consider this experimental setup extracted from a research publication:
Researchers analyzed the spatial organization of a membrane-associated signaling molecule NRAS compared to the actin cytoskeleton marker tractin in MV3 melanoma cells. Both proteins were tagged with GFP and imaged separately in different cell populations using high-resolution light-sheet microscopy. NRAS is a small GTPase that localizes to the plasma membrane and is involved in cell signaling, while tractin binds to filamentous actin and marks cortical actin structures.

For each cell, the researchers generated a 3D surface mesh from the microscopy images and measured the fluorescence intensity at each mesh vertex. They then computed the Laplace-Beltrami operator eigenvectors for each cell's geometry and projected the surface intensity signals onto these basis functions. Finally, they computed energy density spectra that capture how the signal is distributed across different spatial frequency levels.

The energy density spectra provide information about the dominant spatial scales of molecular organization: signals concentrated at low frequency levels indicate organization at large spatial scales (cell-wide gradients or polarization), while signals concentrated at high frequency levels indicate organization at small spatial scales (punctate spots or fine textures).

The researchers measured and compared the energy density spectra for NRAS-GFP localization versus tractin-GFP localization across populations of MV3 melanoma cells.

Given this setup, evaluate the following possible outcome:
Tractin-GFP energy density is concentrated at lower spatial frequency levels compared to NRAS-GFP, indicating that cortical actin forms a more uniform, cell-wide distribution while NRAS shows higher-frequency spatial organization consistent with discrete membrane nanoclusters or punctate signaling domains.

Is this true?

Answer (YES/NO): NO